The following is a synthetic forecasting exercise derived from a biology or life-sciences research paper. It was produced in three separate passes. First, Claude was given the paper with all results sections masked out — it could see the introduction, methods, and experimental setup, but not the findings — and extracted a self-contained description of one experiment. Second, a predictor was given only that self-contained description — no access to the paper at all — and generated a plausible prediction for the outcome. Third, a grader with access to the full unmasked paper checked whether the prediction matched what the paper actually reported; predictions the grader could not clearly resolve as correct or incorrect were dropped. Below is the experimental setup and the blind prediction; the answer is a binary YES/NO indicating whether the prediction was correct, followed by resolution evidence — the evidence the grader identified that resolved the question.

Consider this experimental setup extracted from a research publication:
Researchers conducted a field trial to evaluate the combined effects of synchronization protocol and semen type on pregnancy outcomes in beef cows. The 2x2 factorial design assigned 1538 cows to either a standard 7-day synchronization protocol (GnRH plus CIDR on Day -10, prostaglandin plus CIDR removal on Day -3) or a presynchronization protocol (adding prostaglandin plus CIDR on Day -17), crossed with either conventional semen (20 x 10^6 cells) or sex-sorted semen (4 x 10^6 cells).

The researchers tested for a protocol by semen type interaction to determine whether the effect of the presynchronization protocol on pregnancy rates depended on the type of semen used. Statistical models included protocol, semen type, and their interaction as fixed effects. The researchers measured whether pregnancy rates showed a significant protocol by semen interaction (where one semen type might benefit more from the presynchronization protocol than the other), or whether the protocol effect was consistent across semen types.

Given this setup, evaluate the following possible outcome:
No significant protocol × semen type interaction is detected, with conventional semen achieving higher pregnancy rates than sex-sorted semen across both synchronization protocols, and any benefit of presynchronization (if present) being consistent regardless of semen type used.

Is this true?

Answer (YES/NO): YES